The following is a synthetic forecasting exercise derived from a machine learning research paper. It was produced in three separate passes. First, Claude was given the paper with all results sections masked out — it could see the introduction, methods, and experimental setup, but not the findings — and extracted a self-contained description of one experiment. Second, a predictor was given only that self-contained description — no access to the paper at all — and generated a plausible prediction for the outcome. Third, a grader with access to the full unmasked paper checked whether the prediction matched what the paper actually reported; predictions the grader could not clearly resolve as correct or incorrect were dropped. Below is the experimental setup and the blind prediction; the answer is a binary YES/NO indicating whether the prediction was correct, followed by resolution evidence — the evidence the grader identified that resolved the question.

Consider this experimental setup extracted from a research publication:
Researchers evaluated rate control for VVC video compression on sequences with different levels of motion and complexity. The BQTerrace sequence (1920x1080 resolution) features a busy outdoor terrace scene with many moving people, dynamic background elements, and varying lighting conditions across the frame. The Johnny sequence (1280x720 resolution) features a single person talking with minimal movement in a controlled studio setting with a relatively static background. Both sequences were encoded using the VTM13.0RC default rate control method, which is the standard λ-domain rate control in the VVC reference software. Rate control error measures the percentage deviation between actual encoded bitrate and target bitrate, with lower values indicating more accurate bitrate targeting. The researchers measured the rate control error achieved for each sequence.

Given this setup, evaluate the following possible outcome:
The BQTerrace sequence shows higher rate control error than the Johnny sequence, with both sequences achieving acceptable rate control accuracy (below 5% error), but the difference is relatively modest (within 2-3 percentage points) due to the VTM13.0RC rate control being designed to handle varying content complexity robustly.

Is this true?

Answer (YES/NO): NO